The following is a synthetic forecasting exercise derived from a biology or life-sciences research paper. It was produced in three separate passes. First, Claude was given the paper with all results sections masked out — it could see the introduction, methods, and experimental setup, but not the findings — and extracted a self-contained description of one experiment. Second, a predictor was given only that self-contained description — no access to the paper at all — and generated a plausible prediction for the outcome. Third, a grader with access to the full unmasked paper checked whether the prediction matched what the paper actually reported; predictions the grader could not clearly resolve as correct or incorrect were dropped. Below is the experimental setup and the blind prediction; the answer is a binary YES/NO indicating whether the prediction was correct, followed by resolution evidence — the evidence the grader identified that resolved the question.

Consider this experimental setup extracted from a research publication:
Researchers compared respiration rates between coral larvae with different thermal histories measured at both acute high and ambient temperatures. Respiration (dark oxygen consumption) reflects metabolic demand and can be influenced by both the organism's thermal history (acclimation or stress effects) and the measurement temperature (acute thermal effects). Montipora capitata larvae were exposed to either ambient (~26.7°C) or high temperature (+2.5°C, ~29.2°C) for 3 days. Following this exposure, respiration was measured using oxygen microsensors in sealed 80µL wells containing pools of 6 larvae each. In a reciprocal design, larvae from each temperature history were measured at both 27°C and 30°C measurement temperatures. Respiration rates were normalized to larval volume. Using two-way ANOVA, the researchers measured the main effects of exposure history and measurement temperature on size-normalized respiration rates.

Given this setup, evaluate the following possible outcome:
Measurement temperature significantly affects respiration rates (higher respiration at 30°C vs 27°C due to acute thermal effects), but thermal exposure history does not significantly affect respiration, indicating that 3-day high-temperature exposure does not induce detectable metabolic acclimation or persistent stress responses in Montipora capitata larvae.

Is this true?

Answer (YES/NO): NO